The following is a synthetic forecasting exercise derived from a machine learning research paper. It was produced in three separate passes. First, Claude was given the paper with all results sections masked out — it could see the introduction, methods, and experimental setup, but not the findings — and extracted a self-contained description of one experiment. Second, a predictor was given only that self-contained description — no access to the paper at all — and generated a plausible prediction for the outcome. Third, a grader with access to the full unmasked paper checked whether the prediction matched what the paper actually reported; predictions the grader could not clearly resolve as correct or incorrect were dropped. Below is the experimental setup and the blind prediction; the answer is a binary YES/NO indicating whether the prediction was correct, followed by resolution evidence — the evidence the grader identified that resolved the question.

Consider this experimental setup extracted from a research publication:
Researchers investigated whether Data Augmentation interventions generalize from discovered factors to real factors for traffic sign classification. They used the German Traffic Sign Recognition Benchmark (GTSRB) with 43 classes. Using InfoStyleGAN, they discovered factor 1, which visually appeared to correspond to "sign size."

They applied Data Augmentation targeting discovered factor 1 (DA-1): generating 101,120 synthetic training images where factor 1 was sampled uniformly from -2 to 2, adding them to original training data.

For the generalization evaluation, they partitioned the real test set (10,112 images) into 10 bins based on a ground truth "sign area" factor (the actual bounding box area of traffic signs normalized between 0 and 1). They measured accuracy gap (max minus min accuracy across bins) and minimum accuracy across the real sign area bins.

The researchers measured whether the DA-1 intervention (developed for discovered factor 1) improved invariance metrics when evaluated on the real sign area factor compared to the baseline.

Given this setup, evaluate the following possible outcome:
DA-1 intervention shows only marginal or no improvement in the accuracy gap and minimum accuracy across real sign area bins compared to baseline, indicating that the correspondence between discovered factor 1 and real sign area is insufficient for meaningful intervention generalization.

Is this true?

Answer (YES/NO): NO